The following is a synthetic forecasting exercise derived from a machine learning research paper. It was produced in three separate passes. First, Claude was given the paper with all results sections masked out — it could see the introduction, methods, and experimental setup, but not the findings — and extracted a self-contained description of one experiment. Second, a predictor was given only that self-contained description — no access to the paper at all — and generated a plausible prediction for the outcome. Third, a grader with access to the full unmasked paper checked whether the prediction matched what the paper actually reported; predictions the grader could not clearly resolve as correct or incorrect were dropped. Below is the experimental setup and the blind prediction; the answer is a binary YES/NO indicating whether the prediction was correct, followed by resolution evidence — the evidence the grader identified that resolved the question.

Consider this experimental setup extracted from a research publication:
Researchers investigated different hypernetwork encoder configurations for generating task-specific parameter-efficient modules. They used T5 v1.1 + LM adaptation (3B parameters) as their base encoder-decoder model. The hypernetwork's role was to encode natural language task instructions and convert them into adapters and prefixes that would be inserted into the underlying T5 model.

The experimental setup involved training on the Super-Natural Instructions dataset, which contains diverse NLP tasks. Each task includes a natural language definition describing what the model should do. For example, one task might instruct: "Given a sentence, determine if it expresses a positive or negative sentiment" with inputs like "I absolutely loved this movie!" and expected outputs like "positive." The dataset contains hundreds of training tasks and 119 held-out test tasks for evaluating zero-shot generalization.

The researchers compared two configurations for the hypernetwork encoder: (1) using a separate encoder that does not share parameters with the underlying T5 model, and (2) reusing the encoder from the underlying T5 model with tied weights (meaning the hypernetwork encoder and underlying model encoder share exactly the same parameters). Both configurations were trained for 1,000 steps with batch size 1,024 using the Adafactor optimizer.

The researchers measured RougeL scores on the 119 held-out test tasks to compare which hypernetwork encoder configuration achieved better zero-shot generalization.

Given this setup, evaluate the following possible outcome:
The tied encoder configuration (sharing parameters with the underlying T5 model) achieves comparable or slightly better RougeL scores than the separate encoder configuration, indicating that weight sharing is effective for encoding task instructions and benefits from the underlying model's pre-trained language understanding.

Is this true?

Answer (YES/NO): YES